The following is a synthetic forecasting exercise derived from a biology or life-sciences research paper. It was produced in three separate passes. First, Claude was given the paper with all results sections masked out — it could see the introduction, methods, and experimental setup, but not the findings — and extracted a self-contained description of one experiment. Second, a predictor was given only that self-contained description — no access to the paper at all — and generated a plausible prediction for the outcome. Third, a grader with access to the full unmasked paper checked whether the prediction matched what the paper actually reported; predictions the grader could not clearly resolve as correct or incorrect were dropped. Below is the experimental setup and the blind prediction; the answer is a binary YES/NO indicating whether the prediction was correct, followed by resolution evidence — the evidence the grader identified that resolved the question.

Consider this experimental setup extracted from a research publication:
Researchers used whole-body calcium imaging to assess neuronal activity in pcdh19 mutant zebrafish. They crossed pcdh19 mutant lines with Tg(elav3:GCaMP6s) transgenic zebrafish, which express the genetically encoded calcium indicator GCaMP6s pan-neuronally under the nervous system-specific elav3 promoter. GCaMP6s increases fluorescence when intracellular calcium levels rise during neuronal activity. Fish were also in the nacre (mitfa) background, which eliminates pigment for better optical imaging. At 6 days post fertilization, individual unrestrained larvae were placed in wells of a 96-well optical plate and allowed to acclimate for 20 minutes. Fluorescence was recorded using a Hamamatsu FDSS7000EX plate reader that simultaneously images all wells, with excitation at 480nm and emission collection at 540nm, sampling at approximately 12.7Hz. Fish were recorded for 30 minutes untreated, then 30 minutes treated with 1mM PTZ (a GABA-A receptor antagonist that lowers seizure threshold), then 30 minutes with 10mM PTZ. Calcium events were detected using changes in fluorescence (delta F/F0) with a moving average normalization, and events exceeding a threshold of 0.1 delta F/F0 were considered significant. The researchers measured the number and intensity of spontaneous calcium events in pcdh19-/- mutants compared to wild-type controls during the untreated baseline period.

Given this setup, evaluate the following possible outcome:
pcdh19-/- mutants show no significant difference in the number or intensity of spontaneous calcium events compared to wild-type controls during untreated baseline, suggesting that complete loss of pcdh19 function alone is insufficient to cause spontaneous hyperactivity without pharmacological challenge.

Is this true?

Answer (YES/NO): YES